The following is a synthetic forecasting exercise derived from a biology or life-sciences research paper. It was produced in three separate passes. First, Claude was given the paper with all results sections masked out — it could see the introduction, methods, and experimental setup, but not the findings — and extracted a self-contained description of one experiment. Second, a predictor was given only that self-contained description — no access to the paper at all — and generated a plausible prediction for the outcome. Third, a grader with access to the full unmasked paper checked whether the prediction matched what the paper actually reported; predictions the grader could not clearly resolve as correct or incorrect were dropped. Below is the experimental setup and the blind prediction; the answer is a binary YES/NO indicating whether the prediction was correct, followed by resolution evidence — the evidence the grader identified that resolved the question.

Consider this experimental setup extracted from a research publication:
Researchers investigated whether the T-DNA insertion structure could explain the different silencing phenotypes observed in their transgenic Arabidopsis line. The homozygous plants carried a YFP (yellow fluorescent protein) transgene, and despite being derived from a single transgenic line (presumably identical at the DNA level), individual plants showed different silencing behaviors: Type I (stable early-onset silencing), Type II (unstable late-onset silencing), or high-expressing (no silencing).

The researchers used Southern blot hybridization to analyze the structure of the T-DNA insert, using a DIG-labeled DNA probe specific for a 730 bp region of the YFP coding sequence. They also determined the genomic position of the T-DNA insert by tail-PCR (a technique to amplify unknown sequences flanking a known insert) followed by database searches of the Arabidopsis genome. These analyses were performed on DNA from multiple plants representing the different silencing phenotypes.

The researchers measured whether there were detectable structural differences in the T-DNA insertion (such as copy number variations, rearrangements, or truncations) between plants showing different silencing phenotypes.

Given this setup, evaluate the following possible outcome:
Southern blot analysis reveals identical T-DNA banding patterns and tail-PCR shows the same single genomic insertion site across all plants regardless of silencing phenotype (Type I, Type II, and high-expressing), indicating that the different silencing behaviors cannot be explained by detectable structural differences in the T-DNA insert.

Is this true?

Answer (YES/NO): YES